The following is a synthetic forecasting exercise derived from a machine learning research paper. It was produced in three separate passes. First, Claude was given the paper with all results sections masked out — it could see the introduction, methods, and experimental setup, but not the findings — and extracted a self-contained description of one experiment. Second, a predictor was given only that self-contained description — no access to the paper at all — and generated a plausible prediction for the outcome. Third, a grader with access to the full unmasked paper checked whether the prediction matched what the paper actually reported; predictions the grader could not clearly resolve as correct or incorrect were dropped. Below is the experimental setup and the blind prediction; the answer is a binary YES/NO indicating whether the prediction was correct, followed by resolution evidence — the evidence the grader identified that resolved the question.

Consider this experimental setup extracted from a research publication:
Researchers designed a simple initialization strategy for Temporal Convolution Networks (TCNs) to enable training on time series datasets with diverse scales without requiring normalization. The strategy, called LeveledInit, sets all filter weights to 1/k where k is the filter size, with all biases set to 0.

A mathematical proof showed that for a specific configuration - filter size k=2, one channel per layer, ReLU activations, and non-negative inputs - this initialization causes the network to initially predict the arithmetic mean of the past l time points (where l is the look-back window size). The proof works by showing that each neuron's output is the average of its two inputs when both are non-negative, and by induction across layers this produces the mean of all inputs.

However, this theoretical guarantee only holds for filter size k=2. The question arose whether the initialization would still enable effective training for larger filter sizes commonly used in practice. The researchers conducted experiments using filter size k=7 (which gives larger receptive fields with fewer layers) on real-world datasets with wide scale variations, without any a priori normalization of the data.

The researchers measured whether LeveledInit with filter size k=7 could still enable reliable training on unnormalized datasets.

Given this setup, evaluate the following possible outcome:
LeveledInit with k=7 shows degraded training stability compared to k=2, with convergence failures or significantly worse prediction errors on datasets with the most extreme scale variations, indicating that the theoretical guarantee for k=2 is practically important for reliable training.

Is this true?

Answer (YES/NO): NO